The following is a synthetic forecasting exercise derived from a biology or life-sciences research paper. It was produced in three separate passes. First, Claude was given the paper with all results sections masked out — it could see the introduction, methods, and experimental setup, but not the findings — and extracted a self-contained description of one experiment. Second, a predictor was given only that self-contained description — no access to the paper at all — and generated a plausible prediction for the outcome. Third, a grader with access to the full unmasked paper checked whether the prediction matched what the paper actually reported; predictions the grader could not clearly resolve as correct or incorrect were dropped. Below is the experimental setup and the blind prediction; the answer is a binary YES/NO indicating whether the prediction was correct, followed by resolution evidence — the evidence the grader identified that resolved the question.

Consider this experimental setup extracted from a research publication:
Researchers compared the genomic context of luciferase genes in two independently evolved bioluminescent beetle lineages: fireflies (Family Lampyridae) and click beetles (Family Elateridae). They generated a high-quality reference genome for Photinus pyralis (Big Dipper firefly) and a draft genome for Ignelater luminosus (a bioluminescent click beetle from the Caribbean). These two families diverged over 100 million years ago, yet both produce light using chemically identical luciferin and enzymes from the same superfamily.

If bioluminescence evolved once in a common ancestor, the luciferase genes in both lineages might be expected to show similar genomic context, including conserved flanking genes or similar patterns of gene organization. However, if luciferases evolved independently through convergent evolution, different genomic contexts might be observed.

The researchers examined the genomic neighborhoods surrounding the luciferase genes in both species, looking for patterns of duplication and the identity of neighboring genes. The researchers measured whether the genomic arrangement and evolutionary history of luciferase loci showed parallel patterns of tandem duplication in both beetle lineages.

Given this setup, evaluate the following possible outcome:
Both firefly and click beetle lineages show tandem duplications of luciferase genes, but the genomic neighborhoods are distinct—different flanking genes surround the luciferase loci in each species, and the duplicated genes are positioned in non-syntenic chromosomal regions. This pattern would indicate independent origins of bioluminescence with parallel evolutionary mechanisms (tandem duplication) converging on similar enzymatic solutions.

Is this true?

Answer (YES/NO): NO